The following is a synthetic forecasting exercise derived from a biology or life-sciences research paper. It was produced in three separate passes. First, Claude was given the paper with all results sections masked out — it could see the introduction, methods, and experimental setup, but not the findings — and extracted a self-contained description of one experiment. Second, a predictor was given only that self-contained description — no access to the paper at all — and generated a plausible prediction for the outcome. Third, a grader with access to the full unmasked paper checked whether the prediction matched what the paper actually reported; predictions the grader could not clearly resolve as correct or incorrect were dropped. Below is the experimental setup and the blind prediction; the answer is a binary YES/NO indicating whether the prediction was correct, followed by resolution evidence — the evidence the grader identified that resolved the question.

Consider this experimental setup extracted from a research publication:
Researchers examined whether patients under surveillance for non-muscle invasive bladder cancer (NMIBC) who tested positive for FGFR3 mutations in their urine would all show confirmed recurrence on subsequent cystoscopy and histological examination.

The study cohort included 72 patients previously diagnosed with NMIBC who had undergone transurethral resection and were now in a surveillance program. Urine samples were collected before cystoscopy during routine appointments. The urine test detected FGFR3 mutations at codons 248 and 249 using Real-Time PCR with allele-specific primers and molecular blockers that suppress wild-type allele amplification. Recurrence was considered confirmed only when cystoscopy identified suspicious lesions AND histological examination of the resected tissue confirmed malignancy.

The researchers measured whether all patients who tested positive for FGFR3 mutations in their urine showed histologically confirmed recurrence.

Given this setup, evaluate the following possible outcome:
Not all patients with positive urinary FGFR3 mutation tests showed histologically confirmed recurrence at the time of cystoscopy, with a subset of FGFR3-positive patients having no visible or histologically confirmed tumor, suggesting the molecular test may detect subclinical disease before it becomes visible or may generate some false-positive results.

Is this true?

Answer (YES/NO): YES